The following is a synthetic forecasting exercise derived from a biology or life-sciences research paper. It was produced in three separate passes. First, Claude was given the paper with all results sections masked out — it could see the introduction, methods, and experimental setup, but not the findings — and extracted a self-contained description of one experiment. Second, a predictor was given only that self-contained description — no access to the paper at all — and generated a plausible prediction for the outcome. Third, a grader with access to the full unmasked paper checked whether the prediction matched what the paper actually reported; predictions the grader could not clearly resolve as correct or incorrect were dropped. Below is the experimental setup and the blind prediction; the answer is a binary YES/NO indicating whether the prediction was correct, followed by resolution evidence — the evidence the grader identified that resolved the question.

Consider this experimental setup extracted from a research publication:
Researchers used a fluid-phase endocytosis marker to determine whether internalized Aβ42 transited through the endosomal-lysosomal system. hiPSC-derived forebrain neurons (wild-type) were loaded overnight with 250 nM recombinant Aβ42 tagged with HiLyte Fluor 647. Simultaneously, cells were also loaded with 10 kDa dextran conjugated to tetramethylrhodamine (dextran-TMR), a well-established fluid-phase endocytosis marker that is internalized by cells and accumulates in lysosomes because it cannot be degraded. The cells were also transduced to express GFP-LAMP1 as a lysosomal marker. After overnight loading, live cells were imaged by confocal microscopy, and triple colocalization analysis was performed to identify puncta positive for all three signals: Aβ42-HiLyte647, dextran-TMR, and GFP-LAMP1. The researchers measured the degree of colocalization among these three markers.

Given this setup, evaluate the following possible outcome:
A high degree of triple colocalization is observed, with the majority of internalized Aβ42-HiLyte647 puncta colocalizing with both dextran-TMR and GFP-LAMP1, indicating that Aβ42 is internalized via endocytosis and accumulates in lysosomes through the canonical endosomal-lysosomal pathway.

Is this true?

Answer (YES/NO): YES